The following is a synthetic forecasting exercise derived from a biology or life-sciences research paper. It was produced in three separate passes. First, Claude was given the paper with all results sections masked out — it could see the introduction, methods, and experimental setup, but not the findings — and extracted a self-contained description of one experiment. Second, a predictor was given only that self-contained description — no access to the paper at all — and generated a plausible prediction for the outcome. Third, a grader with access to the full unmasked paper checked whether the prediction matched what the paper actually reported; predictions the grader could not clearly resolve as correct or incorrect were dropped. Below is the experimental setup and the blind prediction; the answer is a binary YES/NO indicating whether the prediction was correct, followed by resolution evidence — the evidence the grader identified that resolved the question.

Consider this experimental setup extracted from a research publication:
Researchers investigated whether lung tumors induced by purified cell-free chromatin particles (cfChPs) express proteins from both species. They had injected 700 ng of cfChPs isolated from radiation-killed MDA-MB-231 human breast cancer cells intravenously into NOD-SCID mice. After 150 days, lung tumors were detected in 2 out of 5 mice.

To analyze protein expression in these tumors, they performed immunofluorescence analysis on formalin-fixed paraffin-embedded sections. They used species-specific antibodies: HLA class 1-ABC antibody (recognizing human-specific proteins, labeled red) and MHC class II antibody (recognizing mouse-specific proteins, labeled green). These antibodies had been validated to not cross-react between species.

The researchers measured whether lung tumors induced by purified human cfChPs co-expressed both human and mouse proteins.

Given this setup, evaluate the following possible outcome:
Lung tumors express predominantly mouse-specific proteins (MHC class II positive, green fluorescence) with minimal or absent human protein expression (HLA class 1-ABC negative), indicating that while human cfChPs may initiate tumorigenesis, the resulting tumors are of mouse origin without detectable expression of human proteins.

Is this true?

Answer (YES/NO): NO